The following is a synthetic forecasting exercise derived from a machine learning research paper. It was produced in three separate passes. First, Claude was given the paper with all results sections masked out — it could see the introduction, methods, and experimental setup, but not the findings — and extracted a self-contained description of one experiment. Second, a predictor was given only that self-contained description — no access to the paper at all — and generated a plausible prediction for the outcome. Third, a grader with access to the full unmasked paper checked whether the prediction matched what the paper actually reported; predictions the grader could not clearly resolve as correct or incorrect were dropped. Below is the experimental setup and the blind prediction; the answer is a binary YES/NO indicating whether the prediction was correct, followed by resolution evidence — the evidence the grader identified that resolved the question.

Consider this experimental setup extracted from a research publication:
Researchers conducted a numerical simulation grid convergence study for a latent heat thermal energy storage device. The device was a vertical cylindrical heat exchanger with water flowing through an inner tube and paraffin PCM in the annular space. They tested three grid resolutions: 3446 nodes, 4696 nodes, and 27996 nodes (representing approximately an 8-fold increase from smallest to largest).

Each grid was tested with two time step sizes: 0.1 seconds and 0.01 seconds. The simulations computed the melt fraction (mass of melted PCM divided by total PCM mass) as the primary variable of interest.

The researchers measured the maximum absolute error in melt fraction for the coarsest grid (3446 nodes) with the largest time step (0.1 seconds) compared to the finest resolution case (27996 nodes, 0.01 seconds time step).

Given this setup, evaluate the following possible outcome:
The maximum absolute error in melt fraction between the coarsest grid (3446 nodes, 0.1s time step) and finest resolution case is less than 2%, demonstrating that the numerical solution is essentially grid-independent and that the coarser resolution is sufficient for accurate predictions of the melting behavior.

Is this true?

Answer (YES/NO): NO